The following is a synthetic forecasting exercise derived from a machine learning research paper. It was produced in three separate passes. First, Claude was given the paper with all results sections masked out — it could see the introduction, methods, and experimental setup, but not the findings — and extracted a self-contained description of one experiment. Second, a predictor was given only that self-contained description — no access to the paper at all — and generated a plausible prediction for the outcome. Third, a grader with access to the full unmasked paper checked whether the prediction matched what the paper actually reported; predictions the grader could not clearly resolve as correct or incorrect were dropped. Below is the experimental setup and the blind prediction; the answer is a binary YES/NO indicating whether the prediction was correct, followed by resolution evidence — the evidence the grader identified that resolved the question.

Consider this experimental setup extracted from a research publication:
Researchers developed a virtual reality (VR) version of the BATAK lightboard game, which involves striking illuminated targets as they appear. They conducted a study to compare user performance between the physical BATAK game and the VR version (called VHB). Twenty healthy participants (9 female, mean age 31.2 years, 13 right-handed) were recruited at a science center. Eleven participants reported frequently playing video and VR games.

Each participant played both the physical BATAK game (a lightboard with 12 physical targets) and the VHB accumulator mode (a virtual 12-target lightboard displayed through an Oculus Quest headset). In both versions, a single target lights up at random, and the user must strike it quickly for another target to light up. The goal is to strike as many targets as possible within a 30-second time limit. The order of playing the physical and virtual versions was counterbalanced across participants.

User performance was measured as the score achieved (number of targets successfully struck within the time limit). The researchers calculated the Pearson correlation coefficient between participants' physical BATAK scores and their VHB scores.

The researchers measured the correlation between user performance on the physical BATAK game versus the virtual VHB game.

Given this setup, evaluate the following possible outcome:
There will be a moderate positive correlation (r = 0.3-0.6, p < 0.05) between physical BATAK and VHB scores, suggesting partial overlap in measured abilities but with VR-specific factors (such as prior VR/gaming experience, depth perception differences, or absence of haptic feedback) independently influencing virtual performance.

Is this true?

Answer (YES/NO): YES